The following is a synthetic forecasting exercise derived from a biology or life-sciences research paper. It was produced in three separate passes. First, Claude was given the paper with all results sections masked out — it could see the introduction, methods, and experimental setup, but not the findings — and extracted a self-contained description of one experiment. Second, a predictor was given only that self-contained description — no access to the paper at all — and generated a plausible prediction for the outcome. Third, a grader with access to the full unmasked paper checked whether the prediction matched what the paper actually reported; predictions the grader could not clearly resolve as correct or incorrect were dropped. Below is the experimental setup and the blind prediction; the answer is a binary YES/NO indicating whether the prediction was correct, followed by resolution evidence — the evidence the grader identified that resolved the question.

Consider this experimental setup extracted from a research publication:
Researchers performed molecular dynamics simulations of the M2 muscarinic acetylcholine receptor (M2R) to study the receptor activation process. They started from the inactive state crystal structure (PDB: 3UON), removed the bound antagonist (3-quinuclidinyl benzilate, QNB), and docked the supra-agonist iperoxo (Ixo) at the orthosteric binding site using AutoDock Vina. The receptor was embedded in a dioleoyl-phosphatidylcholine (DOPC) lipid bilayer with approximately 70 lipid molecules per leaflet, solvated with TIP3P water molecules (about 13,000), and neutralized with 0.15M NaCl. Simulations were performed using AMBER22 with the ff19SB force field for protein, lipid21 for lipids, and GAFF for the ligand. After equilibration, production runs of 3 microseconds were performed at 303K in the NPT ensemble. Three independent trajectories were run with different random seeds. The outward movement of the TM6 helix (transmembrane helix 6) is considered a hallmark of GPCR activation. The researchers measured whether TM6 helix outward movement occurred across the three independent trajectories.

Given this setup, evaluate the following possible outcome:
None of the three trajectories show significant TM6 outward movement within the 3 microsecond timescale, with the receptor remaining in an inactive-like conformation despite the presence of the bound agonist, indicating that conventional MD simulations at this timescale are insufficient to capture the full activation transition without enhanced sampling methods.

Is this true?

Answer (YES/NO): NO